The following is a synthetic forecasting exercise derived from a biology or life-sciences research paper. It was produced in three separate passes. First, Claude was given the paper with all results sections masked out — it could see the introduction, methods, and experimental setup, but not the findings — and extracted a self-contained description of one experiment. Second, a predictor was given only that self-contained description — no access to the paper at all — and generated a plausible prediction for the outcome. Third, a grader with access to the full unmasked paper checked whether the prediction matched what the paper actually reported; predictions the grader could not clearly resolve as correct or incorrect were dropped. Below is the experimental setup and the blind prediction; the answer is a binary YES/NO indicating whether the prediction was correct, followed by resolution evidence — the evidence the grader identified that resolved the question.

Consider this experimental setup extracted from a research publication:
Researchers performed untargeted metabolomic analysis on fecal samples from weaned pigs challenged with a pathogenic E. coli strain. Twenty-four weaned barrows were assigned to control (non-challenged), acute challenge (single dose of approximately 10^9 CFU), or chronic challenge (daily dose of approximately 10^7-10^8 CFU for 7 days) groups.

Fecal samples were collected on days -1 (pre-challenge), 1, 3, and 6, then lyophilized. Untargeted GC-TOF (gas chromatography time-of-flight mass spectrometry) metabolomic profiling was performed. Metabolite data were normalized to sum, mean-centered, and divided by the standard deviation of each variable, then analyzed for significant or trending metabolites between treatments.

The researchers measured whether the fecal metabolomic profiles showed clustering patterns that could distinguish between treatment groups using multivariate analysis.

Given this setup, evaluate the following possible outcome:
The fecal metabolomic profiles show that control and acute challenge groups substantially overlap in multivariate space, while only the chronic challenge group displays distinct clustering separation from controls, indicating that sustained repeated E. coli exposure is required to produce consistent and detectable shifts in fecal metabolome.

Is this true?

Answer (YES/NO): NO